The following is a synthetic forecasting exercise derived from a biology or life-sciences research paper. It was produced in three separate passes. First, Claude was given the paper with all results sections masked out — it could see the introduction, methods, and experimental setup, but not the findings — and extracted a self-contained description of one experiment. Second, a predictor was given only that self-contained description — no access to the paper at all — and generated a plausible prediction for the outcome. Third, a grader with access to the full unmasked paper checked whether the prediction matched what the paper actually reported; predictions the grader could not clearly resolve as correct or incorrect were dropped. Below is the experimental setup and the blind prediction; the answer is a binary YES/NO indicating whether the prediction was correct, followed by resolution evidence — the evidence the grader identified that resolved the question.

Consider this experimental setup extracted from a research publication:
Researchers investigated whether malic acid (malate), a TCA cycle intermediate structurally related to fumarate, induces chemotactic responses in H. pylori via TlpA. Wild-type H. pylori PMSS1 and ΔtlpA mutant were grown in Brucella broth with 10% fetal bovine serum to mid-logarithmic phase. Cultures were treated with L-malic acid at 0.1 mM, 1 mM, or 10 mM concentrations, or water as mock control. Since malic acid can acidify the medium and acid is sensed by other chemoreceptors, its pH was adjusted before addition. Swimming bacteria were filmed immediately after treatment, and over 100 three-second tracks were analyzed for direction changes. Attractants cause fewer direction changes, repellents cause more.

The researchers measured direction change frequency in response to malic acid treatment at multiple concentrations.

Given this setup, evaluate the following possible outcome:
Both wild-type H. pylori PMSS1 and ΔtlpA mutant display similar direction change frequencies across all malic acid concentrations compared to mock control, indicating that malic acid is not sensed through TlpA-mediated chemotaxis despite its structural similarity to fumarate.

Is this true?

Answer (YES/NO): YES